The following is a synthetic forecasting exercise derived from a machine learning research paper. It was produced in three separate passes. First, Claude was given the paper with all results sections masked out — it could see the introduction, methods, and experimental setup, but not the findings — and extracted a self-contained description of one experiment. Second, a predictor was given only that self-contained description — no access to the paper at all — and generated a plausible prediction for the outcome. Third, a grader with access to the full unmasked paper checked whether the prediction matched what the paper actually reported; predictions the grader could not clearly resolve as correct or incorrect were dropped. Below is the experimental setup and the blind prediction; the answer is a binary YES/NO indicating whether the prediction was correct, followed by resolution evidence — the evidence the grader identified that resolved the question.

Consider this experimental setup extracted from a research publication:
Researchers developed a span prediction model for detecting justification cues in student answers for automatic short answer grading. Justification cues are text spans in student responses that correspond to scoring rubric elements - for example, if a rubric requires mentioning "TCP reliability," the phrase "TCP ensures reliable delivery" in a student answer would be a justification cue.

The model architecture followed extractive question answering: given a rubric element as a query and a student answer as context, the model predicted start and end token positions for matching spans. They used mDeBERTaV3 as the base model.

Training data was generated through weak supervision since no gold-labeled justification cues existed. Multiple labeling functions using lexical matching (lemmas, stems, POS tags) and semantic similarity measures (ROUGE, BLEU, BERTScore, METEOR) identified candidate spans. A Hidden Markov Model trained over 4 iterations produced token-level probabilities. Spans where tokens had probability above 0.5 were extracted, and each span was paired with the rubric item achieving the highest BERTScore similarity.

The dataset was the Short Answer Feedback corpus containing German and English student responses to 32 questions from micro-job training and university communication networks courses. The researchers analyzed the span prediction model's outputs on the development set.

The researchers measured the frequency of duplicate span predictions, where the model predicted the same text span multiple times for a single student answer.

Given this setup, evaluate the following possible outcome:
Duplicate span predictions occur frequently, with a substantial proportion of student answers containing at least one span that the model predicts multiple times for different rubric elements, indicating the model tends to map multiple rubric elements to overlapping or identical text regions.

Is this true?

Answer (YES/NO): YES